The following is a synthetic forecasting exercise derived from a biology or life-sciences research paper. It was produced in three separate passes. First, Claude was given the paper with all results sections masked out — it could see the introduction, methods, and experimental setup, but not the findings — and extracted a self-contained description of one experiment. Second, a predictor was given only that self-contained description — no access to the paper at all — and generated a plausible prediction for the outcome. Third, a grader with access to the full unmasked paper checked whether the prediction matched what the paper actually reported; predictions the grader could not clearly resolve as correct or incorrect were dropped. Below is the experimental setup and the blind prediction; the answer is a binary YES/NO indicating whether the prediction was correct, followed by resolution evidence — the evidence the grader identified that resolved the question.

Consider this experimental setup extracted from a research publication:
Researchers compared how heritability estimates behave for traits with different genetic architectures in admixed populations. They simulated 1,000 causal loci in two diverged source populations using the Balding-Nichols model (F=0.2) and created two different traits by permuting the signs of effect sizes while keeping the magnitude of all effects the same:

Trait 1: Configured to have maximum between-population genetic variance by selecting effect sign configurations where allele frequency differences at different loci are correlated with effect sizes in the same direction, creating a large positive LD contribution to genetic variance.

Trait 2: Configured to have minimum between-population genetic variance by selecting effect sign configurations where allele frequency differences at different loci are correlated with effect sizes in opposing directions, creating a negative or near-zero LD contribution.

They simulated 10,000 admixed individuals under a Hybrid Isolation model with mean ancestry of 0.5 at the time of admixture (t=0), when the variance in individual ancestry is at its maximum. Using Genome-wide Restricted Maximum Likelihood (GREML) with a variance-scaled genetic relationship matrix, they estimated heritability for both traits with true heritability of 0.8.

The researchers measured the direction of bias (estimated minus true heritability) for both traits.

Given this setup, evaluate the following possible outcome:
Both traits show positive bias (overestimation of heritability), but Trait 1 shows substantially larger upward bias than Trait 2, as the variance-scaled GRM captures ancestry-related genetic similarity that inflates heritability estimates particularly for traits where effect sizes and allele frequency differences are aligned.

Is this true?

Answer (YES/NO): NO